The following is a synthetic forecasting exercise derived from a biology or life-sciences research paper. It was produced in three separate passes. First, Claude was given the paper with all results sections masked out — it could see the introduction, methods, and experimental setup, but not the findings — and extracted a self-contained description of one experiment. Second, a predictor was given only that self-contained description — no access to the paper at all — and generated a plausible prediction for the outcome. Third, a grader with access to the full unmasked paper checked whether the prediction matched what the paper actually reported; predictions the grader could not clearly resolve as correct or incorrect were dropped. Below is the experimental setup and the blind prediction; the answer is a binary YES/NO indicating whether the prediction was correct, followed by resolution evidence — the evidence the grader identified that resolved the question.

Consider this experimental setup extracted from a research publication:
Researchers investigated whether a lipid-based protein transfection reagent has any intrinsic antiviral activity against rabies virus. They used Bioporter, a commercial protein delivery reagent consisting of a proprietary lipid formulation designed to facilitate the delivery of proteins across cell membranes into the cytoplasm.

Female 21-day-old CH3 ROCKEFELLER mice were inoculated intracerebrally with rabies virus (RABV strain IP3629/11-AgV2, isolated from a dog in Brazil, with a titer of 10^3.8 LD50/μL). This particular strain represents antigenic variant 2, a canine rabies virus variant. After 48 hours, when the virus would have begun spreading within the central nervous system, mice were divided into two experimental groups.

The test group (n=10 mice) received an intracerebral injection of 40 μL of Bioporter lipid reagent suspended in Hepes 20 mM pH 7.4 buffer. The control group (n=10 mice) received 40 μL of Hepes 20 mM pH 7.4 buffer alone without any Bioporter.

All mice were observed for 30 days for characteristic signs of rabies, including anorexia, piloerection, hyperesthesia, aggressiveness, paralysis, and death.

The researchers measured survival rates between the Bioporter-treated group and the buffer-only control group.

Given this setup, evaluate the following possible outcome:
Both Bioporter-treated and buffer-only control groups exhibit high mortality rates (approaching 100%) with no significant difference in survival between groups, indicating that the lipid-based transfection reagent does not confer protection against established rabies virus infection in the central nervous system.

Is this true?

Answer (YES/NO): NO